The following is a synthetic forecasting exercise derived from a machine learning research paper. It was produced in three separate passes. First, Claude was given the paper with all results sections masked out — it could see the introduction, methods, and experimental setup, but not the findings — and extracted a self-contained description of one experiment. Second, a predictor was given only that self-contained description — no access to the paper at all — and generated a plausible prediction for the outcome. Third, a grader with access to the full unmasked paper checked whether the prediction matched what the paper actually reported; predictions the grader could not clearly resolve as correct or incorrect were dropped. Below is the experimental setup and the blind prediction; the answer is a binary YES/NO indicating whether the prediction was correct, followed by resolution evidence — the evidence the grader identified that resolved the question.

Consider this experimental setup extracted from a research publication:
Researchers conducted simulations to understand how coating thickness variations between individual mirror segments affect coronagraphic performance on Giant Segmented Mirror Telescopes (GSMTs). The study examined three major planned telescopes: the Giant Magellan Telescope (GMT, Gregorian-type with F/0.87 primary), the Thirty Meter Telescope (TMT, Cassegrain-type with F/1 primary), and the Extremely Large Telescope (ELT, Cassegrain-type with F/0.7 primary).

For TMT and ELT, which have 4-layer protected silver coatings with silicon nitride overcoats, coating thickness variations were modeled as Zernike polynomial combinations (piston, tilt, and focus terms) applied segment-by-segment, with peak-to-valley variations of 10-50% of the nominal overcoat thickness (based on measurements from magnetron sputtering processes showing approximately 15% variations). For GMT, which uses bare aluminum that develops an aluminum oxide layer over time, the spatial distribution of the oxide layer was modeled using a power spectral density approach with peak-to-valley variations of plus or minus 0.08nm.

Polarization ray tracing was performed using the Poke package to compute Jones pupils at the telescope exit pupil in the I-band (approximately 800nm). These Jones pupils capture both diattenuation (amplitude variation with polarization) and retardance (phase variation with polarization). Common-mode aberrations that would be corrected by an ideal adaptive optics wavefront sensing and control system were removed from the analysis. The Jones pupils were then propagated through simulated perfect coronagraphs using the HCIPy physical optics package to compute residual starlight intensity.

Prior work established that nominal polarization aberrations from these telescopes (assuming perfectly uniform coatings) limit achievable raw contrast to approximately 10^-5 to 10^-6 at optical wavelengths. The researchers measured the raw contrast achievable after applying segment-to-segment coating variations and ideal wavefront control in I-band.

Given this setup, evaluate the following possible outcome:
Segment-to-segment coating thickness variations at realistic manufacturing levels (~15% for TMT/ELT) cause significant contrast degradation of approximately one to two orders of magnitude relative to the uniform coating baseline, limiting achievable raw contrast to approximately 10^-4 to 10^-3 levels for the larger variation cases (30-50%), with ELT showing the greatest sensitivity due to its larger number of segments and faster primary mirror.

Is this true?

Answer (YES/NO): NO